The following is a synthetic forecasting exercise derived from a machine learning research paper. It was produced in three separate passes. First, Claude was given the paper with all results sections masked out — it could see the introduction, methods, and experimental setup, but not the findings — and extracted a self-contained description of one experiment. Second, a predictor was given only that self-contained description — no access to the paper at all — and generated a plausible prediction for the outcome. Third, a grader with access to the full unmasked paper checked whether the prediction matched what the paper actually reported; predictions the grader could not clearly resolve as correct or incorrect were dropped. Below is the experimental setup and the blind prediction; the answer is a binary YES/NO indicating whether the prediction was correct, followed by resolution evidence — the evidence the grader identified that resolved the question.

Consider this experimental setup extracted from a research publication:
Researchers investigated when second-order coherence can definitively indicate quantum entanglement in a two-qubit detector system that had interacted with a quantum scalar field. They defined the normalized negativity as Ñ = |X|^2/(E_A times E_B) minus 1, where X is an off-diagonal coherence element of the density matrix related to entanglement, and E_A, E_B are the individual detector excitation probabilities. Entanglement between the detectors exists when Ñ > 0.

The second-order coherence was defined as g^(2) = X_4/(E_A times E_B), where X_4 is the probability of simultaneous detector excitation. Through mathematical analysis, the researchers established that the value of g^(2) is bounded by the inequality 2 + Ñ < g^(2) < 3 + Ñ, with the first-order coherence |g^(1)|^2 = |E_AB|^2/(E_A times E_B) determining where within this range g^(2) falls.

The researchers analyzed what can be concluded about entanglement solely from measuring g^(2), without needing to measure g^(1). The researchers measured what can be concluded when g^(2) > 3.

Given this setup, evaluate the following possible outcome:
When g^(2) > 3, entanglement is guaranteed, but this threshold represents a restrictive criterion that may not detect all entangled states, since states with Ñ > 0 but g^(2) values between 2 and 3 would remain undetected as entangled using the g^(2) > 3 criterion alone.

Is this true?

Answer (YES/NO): YES